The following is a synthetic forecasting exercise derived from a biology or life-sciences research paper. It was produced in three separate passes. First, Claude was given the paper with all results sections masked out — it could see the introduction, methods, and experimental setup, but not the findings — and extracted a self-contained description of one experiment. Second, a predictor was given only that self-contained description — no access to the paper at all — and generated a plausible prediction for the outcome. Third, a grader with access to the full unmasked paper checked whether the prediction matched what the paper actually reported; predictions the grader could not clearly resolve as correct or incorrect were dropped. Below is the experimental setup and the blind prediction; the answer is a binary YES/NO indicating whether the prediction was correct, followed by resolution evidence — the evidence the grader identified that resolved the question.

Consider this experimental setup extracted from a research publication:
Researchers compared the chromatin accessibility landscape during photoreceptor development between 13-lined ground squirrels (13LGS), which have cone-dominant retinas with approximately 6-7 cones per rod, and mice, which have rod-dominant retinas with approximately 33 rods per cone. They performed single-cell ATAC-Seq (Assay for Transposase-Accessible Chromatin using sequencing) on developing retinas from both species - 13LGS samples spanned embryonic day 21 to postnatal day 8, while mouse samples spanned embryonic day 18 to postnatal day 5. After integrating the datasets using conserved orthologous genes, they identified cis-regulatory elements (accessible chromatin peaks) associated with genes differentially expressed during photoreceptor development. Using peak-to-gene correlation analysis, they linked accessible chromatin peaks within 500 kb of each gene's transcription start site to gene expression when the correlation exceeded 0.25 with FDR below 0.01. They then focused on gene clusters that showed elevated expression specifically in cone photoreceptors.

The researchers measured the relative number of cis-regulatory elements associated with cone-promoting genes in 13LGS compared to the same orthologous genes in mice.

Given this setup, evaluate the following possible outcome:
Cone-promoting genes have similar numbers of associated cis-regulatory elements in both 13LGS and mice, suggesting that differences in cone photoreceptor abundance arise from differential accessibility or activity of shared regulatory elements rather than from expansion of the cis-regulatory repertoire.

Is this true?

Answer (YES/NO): NO